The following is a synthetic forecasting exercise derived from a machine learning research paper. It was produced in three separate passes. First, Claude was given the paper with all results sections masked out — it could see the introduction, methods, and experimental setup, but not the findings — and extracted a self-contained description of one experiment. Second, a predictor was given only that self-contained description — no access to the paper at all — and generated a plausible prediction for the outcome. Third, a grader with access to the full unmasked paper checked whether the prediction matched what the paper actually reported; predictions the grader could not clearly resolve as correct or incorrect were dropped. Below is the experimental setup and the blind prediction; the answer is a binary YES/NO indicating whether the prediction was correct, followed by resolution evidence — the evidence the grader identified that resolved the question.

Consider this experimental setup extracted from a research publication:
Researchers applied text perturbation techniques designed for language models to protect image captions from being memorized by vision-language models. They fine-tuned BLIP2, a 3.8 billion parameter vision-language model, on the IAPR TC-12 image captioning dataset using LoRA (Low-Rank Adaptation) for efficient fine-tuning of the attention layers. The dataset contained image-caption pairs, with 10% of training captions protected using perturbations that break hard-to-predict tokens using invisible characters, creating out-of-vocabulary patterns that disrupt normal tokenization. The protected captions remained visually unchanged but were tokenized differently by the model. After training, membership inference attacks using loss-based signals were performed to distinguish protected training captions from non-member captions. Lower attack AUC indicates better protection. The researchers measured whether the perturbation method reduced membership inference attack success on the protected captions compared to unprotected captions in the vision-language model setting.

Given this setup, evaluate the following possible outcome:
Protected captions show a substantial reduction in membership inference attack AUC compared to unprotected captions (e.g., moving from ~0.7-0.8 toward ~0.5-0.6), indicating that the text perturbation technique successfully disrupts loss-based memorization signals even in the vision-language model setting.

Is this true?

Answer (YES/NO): YES